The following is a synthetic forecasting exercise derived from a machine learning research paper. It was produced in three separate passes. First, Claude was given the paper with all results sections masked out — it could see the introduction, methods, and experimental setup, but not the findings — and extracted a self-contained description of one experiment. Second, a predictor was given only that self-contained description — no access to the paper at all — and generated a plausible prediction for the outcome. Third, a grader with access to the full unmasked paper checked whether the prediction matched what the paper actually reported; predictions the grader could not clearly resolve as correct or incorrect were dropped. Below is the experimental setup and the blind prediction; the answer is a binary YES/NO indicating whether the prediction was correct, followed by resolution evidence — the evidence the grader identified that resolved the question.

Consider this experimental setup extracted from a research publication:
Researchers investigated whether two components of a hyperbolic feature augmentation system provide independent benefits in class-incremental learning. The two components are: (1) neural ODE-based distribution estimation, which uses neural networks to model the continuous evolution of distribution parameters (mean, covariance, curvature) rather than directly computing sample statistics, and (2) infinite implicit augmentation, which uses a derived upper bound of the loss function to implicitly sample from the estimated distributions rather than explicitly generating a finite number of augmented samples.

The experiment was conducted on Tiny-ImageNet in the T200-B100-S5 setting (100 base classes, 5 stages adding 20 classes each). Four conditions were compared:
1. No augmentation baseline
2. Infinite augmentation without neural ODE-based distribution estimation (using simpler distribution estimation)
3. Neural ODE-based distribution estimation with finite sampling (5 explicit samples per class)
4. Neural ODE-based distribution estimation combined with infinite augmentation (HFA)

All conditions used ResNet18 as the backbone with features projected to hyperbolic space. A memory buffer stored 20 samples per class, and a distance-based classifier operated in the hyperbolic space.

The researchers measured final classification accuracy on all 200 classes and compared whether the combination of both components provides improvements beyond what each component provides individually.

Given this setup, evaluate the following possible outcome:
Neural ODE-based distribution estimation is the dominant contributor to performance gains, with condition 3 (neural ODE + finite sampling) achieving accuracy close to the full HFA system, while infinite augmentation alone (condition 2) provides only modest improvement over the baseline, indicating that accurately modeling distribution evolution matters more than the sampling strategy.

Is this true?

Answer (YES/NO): YES